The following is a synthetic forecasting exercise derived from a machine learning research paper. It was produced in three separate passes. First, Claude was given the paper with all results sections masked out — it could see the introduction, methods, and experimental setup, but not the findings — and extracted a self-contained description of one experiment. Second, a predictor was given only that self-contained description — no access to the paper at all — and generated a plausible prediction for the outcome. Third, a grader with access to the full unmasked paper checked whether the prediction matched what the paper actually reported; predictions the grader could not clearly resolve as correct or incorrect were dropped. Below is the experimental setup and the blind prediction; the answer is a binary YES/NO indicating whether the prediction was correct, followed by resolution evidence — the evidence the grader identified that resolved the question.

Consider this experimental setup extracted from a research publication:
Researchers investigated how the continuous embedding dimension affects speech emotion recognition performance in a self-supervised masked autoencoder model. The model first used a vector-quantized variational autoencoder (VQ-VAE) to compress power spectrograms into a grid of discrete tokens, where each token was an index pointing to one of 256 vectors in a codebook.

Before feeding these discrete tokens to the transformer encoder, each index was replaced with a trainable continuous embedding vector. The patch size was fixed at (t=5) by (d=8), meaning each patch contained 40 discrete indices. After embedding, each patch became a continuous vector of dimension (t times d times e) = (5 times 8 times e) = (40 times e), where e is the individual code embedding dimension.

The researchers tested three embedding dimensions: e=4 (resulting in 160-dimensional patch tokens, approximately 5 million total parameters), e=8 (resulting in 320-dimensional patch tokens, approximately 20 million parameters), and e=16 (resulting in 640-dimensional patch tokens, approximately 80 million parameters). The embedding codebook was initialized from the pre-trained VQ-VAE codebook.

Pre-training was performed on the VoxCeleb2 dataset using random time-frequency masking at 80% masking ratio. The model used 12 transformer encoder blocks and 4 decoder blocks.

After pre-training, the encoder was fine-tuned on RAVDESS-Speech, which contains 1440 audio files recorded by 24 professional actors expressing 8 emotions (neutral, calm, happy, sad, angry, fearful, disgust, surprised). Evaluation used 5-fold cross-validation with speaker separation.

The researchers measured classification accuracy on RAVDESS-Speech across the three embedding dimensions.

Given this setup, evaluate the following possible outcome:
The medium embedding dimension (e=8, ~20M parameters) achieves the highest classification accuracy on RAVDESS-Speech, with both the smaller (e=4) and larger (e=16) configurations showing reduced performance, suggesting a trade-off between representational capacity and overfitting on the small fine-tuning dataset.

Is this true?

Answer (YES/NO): YES